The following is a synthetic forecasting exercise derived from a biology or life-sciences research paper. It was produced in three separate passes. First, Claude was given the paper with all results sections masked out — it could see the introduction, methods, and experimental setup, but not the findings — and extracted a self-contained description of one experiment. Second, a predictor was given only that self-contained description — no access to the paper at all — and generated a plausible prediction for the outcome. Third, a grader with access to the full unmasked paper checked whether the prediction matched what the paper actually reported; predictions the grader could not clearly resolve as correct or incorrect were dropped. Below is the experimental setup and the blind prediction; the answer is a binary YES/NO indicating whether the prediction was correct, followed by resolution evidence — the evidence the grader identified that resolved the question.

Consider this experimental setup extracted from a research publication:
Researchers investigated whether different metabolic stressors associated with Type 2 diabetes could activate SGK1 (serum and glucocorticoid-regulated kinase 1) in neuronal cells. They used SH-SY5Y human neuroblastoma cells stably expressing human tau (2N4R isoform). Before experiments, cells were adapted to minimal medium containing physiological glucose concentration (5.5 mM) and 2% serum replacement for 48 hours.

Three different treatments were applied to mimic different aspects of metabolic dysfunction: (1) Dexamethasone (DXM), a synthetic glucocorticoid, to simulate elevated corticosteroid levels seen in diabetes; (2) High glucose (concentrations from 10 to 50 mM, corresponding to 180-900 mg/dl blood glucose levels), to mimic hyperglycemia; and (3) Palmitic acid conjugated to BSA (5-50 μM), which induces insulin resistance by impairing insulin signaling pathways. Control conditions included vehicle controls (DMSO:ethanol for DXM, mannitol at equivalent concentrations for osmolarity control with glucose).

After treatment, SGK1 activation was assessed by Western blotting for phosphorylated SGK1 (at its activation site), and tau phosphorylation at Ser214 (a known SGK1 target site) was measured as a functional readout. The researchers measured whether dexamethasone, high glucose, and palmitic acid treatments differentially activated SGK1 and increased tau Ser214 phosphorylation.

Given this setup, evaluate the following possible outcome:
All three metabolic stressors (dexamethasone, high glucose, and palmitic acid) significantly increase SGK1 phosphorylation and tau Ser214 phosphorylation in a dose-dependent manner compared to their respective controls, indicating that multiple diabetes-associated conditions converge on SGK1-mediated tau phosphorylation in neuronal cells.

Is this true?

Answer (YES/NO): NO